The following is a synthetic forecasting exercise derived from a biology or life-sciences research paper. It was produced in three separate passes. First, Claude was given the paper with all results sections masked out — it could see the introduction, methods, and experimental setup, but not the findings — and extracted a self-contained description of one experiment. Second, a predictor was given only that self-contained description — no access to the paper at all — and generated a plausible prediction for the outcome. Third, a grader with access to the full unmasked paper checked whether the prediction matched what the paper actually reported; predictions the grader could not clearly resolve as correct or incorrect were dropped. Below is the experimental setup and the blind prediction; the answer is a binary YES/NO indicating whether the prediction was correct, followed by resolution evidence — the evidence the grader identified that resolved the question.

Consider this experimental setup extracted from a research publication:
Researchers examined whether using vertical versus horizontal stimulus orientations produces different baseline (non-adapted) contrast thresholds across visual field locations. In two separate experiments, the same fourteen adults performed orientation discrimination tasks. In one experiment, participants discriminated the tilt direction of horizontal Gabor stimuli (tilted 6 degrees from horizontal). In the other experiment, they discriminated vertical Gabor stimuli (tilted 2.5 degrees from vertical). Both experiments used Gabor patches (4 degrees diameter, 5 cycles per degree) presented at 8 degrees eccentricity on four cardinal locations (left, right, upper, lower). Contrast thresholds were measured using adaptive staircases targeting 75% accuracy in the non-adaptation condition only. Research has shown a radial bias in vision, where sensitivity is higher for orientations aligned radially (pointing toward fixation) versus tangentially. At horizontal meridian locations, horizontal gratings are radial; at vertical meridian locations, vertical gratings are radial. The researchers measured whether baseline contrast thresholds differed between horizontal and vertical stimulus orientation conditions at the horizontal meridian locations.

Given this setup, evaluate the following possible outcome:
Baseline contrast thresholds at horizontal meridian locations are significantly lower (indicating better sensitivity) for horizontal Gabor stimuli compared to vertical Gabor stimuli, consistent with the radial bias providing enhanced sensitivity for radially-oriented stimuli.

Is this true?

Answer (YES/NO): YES